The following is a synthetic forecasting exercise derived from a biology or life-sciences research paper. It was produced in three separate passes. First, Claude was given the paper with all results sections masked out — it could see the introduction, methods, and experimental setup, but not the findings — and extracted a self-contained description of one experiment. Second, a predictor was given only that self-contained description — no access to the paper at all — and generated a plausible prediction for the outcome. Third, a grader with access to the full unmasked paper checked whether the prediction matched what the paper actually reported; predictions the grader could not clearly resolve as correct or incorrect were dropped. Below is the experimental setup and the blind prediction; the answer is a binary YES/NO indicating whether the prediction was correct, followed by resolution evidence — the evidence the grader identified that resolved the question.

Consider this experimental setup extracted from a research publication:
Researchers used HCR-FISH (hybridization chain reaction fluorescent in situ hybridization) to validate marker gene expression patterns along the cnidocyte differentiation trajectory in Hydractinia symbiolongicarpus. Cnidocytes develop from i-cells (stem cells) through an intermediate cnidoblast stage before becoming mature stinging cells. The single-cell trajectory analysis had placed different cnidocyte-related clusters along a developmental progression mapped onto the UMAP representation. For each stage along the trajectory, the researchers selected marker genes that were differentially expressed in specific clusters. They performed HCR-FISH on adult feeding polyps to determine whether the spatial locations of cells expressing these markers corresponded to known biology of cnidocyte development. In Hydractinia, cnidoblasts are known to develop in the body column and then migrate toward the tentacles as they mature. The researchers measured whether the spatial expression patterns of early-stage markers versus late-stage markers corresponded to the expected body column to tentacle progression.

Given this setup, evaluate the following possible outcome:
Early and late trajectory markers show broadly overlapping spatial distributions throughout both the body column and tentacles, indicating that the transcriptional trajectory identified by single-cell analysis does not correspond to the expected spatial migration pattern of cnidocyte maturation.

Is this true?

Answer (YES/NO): NO